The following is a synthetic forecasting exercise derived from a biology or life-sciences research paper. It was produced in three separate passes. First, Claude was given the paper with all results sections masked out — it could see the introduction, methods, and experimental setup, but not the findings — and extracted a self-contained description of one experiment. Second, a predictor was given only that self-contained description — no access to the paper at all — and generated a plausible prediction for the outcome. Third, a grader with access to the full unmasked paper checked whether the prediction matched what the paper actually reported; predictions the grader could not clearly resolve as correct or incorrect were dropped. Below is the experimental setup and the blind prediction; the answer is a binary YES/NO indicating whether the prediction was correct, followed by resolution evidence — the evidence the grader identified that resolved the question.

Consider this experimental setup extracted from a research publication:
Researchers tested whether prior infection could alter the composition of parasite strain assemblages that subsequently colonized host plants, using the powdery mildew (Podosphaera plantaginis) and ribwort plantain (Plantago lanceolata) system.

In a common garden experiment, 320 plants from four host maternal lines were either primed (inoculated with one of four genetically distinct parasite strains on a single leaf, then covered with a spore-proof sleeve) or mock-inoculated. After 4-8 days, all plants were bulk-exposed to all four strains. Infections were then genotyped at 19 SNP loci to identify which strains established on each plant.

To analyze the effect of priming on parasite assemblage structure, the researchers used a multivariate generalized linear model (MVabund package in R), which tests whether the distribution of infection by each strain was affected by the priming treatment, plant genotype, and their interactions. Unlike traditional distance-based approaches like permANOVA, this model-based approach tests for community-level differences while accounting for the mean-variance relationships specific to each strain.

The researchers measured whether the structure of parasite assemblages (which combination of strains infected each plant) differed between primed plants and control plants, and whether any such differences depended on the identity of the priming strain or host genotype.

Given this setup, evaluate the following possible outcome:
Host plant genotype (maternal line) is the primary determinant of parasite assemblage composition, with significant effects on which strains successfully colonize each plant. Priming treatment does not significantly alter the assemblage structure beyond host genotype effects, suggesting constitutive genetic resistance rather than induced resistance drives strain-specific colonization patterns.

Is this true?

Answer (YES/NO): NO